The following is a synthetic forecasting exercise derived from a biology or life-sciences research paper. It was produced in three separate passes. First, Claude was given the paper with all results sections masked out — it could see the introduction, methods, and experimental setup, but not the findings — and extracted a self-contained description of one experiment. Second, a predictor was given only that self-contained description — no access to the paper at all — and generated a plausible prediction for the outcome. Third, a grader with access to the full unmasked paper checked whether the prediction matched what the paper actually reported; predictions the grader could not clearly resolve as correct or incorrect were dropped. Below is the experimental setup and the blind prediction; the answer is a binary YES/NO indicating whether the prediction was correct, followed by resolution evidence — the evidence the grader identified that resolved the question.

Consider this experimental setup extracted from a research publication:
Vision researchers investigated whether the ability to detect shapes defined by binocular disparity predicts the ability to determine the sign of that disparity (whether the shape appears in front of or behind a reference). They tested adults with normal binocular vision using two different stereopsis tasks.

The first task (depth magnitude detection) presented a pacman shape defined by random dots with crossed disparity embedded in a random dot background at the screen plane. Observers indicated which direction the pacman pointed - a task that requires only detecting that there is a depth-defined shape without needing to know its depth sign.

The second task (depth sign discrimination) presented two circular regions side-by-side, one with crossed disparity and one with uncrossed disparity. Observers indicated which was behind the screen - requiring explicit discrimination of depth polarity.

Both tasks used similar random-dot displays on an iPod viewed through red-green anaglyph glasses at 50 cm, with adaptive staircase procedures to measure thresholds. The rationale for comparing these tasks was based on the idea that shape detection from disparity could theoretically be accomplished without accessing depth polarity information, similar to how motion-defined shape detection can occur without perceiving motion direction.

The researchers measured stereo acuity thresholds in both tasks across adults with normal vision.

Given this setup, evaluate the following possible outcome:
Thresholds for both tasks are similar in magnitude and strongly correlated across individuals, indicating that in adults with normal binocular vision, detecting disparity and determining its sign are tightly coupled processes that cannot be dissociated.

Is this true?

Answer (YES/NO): NO